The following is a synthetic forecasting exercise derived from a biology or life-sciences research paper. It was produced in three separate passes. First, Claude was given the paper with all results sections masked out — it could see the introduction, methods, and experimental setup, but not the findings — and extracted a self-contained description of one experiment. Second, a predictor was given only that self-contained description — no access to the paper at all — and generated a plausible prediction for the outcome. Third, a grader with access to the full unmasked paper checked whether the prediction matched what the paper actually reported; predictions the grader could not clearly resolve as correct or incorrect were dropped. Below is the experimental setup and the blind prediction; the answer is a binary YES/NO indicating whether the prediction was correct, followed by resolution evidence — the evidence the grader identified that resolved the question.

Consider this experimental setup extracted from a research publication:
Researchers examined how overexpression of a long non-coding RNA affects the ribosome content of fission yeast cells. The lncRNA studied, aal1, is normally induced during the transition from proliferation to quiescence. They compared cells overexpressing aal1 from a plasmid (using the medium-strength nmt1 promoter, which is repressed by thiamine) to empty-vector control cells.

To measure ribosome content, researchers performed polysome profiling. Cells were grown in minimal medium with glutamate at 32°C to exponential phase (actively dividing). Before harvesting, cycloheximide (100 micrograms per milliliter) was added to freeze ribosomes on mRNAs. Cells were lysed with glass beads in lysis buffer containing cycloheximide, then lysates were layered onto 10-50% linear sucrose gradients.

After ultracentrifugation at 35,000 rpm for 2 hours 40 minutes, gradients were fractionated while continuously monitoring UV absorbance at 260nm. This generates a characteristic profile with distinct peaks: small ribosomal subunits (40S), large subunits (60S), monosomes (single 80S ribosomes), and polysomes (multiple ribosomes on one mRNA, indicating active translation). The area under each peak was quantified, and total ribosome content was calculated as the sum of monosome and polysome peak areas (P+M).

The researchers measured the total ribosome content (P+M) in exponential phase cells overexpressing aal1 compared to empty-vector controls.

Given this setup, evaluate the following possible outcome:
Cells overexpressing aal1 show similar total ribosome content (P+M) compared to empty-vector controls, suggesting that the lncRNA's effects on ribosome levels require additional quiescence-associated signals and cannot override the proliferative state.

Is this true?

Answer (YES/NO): NO